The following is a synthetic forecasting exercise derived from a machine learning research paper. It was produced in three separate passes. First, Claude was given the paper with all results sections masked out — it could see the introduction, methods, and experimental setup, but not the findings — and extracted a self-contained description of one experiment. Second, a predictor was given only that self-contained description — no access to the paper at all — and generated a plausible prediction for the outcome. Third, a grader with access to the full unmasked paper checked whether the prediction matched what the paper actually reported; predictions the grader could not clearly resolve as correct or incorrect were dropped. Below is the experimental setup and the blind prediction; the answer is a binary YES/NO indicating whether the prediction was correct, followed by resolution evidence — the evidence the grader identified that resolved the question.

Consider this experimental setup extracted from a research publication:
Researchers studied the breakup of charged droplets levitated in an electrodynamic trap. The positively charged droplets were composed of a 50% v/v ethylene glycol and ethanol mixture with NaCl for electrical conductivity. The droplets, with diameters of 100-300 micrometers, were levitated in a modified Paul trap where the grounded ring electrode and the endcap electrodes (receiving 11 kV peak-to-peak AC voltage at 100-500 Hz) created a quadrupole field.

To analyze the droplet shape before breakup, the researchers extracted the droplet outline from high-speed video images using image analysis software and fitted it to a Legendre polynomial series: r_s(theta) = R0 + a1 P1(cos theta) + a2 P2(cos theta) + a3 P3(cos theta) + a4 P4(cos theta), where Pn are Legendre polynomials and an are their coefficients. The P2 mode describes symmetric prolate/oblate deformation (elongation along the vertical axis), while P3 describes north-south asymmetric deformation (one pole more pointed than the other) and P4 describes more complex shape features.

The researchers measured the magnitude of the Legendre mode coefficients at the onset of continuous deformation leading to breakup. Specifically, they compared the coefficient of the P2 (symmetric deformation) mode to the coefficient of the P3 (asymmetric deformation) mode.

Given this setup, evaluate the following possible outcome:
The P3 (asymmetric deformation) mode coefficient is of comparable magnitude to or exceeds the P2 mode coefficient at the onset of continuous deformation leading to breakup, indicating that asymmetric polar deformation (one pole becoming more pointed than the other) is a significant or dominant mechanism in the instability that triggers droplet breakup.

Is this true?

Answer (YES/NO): YES